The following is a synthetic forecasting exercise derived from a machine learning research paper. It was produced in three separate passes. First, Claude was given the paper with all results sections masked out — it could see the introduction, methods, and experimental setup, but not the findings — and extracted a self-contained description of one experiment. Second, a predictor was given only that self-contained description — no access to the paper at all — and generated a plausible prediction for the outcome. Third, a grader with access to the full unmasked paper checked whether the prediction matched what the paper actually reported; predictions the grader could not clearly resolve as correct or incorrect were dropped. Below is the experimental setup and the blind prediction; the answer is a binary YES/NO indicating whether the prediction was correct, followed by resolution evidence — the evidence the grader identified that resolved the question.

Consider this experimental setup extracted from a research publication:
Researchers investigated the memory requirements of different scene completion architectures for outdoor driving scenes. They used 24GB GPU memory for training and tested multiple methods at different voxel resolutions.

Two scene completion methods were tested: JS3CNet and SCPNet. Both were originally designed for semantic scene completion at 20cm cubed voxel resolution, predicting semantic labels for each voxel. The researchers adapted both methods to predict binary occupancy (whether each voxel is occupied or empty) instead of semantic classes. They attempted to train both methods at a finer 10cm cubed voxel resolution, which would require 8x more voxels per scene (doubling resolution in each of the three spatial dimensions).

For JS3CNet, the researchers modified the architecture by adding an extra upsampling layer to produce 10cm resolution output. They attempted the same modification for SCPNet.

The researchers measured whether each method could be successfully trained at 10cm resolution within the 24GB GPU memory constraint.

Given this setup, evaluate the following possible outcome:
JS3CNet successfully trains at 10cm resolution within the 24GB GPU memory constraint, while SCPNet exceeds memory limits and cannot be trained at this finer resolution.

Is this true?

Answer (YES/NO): YES